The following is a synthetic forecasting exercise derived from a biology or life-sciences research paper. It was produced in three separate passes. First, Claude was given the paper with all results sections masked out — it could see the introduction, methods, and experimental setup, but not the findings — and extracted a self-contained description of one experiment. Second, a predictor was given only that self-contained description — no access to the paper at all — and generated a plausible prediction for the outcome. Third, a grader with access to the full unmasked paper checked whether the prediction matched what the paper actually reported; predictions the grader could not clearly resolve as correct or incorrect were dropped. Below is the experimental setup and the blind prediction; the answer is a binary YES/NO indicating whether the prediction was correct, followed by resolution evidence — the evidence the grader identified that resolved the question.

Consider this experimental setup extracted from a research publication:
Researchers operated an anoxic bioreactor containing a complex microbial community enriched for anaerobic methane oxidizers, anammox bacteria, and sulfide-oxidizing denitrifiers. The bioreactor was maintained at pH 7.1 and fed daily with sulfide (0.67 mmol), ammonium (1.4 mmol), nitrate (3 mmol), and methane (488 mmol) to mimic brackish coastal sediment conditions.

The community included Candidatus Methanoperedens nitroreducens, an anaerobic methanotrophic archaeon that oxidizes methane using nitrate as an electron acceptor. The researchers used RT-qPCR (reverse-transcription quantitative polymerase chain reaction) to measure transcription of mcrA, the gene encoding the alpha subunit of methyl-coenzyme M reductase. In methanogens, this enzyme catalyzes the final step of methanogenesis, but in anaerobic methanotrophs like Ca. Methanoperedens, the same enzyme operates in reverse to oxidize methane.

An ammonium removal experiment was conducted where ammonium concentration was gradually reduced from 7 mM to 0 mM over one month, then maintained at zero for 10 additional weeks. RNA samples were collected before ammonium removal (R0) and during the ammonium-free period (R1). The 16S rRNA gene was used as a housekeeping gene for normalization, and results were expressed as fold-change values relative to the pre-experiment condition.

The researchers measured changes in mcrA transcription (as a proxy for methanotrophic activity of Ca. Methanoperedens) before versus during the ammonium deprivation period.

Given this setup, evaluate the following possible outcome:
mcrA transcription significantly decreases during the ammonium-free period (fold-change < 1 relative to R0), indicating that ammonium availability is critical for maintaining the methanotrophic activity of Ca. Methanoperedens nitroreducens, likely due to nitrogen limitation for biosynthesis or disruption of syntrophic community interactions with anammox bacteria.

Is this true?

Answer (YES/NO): YES